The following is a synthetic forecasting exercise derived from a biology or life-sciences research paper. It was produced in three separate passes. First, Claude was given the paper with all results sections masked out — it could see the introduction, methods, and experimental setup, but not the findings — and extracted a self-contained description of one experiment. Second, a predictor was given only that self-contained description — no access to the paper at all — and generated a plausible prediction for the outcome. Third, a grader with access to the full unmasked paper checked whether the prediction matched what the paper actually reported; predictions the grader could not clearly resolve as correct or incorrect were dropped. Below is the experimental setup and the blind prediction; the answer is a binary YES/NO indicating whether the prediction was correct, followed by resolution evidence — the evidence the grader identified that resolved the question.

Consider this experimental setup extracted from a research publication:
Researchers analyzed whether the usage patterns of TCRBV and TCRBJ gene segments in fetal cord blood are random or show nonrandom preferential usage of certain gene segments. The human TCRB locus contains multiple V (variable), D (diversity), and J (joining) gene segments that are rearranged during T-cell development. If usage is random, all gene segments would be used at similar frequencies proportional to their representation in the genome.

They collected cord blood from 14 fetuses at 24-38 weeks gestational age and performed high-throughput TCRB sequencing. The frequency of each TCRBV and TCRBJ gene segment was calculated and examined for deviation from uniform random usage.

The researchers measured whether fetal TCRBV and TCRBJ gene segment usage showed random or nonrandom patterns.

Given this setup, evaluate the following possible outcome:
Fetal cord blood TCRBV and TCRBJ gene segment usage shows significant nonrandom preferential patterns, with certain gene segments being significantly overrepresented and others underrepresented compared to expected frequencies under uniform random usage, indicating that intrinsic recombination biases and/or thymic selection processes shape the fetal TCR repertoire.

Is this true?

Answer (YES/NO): YES